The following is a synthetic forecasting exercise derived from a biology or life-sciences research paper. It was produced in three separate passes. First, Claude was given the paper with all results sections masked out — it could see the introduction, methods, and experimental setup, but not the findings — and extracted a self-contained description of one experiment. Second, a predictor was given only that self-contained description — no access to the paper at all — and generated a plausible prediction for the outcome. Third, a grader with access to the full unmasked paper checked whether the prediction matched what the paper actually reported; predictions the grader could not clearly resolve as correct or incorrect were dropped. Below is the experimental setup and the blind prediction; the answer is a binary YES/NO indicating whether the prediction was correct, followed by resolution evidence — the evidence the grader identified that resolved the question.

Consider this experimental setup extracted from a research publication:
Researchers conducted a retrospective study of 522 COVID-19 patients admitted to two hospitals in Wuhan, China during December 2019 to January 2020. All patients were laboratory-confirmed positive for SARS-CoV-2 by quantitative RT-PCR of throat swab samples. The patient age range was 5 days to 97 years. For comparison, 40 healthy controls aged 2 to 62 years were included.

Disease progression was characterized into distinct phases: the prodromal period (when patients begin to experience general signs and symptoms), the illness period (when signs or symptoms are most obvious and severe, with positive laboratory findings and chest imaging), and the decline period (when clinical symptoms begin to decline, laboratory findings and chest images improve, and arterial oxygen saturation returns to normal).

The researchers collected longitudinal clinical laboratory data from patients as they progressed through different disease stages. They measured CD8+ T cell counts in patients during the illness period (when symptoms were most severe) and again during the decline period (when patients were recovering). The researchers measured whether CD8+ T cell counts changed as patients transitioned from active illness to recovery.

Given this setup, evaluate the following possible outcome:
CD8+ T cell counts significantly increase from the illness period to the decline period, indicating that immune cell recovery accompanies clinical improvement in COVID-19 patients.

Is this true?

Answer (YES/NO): YES